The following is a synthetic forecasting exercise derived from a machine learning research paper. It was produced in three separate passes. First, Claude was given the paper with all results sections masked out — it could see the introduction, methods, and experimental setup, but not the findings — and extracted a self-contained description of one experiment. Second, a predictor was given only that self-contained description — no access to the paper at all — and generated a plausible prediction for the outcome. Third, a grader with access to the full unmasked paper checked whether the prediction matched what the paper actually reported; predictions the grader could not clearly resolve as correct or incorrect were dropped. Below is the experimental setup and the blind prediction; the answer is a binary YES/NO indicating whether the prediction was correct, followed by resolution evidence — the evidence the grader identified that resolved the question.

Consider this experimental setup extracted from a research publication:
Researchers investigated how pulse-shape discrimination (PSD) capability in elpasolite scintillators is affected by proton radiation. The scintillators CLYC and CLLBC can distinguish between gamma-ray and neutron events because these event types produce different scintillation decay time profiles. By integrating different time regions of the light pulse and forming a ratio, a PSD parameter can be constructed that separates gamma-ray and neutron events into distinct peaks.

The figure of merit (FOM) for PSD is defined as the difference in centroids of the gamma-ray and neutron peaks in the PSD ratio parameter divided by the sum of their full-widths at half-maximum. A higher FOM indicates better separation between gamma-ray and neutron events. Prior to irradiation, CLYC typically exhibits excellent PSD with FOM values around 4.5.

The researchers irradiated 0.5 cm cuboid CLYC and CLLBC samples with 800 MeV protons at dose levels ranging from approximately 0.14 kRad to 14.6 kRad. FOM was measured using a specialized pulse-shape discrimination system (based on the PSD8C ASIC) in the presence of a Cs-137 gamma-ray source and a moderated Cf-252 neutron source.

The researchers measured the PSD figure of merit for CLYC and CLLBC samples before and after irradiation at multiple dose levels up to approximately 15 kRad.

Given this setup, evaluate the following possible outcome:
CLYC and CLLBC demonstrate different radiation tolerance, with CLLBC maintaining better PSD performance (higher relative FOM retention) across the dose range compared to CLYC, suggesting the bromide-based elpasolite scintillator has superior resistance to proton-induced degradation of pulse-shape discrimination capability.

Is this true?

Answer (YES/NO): YES